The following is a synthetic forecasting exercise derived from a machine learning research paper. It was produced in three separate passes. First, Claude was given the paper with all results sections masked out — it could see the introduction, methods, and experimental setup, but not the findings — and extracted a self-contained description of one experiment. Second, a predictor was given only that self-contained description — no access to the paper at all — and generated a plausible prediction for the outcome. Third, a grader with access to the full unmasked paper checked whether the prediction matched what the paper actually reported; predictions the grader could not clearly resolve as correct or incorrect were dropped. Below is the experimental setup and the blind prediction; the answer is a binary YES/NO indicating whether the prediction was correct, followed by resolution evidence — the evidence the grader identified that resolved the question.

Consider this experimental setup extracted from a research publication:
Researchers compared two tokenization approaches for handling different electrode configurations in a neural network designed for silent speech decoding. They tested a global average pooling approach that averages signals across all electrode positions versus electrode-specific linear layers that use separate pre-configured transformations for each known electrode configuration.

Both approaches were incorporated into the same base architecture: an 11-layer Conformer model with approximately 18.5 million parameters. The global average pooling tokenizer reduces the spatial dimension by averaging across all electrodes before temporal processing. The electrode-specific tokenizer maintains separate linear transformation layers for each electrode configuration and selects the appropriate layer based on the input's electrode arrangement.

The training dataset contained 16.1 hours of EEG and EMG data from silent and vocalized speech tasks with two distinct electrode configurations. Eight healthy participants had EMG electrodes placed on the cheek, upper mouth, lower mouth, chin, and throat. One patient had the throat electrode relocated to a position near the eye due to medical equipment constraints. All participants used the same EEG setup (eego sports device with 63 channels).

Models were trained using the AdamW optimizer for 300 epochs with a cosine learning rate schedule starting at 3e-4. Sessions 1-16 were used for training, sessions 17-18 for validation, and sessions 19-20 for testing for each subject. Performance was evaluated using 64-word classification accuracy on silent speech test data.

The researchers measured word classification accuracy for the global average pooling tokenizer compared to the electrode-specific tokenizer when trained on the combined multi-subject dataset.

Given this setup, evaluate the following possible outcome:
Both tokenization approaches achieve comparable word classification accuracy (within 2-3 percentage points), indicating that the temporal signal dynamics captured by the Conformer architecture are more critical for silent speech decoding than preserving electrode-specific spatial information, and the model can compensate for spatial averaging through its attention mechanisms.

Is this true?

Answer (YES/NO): NO